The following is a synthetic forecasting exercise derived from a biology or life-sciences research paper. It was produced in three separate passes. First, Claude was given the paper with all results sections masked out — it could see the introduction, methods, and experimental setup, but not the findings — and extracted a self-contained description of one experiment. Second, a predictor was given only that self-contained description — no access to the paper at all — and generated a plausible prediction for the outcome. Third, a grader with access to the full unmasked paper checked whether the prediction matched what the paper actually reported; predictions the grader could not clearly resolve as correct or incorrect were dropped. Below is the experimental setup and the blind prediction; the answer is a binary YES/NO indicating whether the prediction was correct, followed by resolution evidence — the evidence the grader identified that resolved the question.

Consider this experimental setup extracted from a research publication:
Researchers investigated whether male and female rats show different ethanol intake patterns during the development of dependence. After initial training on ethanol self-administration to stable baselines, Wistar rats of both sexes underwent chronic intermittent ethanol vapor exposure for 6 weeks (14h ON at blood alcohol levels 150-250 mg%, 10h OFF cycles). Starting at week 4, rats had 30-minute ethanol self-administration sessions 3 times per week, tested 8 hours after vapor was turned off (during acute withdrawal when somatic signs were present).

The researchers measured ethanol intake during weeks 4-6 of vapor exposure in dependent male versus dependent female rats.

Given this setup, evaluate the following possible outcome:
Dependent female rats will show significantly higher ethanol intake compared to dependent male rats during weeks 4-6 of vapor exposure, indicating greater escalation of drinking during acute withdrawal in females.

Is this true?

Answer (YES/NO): NO